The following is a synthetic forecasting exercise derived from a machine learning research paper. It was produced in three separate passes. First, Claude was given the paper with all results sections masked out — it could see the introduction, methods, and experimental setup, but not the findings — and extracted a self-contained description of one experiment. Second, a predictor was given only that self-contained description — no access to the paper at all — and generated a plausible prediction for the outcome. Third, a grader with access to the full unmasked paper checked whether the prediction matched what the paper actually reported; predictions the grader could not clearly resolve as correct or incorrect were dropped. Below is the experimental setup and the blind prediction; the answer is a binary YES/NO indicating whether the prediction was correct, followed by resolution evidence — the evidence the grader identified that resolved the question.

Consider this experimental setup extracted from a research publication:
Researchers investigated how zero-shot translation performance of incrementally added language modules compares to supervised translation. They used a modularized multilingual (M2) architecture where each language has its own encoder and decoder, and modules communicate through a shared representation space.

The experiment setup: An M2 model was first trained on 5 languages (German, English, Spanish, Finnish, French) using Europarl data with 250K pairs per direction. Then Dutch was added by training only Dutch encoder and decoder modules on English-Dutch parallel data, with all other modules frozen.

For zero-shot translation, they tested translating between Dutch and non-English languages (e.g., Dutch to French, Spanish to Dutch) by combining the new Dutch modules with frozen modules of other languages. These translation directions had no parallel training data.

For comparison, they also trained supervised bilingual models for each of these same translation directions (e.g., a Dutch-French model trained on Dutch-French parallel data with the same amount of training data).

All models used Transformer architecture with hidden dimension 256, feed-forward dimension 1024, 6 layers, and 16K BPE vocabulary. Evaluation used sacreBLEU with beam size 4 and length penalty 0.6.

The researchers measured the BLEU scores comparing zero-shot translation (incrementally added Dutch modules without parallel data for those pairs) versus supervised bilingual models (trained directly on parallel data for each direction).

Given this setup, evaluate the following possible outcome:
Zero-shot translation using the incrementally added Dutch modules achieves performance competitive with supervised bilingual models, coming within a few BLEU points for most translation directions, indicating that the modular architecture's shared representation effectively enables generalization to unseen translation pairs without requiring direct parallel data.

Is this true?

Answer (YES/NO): YES